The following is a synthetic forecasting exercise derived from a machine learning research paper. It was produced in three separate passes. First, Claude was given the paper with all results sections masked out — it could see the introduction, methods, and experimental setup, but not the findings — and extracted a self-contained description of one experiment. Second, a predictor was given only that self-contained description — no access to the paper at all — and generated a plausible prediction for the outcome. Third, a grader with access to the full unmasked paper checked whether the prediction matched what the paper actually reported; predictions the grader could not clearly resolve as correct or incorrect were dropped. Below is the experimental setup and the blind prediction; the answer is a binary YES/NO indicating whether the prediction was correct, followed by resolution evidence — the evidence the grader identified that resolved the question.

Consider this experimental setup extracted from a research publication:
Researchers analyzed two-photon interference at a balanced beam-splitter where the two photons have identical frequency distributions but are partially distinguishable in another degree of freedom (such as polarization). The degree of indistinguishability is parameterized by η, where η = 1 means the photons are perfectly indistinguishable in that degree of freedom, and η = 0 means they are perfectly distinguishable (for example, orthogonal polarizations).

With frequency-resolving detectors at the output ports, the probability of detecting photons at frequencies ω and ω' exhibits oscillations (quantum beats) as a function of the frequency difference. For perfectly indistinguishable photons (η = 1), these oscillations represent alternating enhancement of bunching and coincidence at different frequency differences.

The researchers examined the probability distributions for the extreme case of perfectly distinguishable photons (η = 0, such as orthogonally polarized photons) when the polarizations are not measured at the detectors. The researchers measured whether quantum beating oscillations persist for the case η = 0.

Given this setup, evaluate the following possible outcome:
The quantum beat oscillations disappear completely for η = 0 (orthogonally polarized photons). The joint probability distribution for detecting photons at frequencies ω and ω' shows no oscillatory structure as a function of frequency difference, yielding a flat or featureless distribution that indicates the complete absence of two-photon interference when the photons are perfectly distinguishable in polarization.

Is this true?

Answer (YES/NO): YES